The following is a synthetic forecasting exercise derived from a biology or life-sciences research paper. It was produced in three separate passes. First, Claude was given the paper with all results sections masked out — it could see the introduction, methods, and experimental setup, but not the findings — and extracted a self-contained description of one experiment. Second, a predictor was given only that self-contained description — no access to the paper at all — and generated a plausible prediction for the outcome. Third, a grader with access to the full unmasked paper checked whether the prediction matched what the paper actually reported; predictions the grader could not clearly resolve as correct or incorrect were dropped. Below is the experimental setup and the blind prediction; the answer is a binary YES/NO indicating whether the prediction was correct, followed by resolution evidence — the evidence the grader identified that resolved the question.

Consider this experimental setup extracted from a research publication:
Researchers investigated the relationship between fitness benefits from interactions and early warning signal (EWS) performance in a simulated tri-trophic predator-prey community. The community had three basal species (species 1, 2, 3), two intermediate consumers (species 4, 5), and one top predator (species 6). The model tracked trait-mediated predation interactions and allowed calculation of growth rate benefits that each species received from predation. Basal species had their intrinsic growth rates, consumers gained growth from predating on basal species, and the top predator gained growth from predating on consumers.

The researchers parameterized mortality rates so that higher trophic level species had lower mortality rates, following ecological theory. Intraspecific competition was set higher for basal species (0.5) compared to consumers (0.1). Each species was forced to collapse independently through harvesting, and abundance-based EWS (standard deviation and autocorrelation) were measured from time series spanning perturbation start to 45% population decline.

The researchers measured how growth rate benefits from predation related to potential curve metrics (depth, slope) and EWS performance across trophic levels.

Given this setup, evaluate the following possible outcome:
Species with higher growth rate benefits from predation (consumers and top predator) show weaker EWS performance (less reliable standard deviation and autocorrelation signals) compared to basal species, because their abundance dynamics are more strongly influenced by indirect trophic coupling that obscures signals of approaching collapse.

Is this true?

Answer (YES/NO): NO